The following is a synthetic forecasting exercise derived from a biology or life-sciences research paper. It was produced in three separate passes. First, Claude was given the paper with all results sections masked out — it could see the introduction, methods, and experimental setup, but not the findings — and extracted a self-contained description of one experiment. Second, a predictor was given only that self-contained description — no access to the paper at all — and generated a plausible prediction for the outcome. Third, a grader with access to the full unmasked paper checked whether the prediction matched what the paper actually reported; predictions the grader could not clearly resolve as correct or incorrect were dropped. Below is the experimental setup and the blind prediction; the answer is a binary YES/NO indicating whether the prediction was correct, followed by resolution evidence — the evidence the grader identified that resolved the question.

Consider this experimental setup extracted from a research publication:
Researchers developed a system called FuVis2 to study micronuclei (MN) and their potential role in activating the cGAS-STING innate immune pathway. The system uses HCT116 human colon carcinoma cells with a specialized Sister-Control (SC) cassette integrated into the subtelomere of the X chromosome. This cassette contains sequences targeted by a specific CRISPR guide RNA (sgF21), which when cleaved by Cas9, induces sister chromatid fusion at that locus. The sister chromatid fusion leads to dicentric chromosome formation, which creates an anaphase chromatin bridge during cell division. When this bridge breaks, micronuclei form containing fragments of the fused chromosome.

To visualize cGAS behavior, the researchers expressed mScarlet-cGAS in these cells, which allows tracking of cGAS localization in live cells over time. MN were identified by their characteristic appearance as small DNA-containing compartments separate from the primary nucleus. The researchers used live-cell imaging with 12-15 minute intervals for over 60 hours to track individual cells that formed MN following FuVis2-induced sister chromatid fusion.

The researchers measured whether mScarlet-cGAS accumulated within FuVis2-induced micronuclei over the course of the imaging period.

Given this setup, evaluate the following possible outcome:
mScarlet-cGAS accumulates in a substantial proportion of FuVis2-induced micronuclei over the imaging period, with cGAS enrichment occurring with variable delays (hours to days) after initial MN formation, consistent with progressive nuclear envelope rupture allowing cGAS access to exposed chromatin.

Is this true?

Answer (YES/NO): NO